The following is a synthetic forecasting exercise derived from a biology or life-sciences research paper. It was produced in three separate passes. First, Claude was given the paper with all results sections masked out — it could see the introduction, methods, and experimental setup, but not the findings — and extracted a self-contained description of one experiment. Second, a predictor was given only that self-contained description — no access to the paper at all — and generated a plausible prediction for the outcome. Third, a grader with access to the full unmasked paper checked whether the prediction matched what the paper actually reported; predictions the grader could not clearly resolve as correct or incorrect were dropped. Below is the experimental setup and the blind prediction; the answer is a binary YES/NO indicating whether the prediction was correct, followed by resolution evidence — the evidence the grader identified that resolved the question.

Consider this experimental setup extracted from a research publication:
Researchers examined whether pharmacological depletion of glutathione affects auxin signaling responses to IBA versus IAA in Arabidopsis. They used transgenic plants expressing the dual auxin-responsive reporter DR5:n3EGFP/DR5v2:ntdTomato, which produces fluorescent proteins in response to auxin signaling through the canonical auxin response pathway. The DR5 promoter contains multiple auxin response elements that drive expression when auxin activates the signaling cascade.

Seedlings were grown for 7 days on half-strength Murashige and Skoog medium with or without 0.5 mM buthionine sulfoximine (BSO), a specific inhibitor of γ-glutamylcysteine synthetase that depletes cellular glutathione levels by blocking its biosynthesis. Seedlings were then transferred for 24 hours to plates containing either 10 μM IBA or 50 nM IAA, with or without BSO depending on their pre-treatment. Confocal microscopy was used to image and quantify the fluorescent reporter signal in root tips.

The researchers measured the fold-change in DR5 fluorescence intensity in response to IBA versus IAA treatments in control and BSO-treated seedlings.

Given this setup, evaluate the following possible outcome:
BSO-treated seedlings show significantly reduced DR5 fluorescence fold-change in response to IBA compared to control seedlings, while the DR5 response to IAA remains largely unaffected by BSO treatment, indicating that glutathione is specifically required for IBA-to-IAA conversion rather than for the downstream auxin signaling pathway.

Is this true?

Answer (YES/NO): YES